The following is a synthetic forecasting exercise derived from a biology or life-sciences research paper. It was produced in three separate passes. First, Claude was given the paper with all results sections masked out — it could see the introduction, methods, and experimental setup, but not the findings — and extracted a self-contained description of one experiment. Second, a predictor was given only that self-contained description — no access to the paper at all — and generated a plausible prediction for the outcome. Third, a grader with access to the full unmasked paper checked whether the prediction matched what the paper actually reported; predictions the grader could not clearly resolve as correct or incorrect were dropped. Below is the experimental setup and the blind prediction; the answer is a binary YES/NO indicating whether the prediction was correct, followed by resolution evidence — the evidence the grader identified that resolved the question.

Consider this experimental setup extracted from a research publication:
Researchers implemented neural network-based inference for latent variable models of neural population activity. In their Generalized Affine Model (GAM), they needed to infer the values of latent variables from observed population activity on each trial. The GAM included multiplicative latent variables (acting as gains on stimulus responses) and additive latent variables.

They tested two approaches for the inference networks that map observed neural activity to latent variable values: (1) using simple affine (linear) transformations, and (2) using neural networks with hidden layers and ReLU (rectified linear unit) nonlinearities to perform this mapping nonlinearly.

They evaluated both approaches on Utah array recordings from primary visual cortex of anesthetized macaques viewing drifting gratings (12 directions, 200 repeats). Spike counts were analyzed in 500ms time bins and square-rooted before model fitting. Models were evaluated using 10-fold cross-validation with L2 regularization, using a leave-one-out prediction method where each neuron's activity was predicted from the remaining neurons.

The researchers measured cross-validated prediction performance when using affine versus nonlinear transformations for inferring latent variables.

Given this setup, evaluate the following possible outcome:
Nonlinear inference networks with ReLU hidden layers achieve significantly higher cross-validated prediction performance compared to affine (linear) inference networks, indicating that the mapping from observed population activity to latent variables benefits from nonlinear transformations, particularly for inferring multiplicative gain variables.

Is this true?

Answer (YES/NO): NO